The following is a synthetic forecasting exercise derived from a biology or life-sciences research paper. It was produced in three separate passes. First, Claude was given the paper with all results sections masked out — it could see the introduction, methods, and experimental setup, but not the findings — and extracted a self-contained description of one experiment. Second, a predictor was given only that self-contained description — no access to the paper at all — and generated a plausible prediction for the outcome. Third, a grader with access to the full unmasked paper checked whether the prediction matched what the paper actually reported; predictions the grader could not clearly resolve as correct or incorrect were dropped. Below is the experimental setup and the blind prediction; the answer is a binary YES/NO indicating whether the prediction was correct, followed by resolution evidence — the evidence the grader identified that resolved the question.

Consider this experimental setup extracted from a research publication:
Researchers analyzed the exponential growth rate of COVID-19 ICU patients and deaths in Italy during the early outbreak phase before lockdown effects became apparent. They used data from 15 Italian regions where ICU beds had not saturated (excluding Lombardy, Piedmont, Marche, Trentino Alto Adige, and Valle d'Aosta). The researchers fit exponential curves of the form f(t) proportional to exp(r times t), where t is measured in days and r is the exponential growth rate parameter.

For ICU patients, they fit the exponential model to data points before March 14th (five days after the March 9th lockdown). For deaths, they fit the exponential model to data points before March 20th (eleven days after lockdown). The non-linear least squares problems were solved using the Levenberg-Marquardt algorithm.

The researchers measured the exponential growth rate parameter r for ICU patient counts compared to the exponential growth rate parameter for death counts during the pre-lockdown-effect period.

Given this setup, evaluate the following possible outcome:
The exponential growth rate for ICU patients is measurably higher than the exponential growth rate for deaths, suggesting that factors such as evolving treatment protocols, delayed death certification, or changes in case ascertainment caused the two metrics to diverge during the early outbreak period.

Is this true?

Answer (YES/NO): YES